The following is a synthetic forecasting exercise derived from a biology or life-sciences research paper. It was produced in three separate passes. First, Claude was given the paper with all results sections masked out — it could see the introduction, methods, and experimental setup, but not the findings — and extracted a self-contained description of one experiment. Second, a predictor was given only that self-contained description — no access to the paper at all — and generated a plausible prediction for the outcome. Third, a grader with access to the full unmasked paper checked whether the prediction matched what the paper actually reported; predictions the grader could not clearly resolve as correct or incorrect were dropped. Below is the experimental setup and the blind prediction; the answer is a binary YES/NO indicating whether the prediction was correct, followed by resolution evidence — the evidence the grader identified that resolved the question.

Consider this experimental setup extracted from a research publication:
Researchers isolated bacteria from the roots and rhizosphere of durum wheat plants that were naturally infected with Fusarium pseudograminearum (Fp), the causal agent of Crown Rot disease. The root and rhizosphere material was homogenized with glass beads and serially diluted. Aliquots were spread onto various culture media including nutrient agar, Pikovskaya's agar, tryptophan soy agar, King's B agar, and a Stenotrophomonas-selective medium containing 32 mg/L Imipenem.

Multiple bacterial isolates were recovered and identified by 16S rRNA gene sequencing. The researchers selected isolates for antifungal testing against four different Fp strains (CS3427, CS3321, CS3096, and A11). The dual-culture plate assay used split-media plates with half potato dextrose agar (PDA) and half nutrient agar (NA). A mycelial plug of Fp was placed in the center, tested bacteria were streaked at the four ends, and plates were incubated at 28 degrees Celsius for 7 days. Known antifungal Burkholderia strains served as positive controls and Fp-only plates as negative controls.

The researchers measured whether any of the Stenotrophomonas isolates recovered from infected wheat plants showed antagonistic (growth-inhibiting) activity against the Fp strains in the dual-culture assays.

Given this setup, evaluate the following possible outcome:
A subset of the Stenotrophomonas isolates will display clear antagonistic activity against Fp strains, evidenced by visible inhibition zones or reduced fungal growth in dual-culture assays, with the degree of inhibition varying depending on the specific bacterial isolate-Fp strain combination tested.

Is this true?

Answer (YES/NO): NO